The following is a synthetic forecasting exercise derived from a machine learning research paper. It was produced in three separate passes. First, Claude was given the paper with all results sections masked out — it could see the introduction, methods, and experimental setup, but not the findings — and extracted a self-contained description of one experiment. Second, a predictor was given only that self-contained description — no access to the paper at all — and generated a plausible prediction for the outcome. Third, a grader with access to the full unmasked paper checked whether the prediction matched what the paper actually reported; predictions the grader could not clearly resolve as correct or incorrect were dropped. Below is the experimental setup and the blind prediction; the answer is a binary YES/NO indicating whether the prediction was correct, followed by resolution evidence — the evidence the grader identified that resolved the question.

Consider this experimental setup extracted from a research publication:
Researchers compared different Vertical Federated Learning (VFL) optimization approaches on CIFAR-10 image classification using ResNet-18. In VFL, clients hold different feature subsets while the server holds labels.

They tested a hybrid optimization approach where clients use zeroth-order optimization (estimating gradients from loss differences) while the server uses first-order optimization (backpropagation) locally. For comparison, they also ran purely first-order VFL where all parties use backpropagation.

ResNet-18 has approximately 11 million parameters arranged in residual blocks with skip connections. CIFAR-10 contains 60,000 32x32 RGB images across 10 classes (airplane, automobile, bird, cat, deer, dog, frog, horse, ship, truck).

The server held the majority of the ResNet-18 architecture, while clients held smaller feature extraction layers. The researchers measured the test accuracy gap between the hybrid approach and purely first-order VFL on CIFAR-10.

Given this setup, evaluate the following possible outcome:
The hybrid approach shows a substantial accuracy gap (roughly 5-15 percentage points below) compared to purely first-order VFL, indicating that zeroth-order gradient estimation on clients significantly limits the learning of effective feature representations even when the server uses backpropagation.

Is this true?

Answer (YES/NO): NO